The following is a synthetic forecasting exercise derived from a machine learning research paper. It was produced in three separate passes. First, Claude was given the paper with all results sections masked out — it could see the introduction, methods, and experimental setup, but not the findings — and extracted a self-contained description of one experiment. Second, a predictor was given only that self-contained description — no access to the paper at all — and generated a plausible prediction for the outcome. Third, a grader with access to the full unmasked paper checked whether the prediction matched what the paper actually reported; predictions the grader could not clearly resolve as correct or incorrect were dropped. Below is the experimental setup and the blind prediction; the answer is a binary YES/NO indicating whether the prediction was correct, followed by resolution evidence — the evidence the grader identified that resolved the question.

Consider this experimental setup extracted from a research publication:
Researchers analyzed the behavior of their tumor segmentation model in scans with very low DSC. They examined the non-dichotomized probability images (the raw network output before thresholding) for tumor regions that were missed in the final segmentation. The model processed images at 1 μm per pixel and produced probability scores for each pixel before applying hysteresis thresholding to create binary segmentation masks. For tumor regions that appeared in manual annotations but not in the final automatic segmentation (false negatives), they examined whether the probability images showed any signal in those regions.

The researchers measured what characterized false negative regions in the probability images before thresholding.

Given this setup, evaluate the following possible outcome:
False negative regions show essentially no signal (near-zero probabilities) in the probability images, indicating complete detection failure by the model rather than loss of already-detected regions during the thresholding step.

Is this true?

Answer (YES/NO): NO